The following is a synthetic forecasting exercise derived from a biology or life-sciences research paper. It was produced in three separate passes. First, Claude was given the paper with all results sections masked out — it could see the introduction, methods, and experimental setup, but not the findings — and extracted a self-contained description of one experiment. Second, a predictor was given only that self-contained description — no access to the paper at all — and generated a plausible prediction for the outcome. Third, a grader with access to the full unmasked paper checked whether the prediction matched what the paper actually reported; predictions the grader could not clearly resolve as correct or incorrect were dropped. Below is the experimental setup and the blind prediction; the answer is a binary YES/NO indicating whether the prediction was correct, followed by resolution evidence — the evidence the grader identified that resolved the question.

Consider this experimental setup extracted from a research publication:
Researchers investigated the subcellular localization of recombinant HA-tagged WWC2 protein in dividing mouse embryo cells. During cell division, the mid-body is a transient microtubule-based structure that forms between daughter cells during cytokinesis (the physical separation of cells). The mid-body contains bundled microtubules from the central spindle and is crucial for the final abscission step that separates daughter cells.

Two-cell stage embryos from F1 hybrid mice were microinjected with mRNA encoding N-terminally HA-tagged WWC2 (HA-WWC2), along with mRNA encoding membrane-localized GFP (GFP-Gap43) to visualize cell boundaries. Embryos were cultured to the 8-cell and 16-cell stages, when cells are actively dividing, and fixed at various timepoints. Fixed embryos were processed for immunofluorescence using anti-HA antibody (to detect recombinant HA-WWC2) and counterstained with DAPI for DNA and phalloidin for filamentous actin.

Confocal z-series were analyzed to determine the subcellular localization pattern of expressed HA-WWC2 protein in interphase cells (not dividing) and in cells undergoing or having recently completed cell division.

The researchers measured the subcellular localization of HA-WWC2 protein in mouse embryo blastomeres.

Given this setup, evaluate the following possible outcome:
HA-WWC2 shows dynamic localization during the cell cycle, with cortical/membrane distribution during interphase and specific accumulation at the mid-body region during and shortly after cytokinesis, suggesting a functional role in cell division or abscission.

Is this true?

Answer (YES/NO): NO